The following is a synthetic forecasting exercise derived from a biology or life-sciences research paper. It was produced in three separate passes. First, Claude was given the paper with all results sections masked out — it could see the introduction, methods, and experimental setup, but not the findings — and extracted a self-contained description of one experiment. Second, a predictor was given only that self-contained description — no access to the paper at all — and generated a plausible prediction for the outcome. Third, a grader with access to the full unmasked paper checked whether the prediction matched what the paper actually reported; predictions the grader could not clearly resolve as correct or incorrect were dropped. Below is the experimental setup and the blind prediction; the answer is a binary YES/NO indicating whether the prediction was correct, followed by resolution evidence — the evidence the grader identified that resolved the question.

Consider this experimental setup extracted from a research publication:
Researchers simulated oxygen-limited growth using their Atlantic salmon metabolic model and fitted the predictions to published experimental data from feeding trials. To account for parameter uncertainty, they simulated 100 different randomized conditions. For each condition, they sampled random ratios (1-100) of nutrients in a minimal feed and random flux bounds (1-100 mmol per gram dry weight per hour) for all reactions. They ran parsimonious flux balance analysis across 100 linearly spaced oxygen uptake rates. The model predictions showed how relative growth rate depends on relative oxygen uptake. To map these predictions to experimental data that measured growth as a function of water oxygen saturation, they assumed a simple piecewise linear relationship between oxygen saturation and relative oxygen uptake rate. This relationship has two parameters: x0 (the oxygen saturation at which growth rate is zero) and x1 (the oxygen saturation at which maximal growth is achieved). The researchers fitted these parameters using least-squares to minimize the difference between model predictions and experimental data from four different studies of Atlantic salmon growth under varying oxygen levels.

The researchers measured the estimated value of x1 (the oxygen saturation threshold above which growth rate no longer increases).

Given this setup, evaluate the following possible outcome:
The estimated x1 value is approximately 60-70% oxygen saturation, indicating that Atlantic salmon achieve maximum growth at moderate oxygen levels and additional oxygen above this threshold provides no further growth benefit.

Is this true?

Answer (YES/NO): NO